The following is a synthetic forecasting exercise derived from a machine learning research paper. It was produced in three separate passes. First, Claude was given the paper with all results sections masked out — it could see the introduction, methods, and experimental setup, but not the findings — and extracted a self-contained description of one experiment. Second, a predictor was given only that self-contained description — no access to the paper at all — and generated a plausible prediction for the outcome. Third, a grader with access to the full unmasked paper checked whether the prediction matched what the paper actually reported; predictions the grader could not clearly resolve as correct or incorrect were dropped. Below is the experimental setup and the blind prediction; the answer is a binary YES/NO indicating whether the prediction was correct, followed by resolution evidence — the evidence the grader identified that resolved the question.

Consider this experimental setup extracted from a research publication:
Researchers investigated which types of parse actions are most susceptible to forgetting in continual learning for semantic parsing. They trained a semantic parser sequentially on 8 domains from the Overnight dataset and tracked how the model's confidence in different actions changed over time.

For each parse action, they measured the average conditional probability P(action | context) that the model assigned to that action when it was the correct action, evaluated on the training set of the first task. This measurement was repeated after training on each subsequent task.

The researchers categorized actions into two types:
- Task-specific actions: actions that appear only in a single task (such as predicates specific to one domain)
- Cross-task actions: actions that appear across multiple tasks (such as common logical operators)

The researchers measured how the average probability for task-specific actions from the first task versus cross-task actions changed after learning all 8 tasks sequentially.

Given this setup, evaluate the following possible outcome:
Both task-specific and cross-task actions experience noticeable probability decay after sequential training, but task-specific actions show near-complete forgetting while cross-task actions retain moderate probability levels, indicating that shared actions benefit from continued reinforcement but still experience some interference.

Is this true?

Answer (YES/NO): NO